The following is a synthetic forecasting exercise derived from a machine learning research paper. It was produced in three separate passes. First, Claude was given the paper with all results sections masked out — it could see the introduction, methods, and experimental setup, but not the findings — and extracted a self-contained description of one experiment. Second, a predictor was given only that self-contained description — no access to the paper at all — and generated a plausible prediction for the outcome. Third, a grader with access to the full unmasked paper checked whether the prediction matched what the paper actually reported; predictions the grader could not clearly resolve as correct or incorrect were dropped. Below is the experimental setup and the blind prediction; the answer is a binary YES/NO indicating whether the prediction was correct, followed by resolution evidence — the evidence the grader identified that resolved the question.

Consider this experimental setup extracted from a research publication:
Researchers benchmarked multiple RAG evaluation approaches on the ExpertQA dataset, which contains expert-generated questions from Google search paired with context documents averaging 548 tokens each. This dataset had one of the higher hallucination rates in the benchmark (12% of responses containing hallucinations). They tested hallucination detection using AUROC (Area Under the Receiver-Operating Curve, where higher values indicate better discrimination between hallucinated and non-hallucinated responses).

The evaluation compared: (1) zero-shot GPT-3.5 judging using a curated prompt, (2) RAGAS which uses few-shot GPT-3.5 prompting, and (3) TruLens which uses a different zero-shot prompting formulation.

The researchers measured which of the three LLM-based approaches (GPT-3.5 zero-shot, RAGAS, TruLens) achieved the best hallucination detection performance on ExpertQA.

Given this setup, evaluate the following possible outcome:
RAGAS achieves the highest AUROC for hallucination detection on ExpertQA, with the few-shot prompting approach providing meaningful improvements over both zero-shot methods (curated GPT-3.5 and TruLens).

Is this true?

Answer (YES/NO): NO